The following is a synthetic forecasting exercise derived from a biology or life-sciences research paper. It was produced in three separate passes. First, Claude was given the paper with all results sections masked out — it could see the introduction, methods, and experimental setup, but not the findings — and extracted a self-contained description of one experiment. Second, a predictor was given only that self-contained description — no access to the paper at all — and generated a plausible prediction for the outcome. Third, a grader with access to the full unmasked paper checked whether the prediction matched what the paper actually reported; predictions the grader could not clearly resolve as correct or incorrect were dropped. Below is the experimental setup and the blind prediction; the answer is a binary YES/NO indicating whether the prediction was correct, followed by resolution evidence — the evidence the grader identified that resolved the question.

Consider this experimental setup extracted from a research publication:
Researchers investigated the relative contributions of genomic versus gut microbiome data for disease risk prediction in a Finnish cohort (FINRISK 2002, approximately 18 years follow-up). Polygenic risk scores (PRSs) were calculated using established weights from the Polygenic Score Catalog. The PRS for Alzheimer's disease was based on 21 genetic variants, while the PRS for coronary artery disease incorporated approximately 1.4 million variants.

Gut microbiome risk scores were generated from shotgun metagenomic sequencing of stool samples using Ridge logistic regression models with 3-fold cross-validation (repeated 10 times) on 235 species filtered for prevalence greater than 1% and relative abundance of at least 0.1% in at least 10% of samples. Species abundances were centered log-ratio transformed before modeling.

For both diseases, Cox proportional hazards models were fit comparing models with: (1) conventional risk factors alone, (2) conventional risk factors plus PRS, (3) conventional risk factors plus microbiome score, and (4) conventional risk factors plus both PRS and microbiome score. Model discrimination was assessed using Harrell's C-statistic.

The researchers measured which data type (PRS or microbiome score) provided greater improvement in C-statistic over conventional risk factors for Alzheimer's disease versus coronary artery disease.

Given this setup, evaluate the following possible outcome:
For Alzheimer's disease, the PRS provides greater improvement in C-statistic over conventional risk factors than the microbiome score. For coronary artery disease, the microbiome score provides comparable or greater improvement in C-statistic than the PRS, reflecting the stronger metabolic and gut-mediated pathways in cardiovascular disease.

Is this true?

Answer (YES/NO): NO